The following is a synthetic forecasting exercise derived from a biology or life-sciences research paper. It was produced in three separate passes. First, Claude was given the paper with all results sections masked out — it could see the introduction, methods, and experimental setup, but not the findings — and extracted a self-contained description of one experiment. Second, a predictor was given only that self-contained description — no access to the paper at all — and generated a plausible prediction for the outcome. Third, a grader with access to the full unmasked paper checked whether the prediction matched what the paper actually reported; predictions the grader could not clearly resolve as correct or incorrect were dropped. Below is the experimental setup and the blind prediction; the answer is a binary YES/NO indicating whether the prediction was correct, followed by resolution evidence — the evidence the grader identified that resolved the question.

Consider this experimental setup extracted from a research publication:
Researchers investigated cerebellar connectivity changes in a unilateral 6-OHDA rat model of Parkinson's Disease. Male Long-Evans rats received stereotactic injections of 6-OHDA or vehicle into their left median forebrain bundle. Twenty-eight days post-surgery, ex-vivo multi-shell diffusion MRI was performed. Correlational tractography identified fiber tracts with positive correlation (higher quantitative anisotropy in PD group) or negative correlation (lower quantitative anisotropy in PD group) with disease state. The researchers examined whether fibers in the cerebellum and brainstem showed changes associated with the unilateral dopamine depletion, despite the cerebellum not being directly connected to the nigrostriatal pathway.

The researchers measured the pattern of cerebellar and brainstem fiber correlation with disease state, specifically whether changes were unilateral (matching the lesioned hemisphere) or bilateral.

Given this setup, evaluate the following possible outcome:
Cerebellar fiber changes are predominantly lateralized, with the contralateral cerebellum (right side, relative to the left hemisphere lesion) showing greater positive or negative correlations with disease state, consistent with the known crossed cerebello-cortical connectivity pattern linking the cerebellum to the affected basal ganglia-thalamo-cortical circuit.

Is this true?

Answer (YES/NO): NO